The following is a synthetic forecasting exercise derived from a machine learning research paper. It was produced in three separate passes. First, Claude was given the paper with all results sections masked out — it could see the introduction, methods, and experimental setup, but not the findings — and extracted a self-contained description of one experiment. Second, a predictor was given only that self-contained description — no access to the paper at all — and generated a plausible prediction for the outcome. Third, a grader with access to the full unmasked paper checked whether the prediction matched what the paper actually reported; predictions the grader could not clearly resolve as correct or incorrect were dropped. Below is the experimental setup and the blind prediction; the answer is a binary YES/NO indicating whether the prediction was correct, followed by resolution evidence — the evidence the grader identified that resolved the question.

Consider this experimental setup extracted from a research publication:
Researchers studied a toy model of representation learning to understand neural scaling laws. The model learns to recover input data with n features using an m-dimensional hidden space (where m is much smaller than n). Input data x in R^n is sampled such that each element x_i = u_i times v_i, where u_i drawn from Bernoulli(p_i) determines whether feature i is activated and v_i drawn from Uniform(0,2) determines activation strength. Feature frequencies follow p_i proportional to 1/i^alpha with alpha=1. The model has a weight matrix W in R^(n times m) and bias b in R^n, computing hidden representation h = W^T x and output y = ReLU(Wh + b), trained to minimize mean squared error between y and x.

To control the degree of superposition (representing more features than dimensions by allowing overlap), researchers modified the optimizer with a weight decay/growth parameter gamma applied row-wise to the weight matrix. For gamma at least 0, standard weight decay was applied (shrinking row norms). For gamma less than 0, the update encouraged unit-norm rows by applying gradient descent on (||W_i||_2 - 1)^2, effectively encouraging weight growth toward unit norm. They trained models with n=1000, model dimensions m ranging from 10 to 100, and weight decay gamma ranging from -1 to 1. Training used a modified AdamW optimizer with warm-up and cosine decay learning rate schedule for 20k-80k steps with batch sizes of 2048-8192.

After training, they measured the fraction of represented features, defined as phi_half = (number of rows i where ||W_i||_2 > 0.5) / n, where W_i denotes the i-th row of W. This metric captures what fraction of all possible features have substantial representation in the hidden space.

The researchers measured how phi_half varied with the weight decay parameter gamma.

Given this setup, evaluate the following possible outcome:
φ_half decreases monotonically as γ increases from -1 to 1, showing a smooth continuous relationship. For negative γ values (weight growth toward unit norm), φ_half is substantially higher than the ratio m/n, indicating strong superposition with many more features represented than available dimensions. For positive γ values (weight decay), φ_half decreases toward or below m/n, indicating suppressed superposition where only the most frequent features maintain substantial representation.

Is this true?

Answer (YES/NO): YES